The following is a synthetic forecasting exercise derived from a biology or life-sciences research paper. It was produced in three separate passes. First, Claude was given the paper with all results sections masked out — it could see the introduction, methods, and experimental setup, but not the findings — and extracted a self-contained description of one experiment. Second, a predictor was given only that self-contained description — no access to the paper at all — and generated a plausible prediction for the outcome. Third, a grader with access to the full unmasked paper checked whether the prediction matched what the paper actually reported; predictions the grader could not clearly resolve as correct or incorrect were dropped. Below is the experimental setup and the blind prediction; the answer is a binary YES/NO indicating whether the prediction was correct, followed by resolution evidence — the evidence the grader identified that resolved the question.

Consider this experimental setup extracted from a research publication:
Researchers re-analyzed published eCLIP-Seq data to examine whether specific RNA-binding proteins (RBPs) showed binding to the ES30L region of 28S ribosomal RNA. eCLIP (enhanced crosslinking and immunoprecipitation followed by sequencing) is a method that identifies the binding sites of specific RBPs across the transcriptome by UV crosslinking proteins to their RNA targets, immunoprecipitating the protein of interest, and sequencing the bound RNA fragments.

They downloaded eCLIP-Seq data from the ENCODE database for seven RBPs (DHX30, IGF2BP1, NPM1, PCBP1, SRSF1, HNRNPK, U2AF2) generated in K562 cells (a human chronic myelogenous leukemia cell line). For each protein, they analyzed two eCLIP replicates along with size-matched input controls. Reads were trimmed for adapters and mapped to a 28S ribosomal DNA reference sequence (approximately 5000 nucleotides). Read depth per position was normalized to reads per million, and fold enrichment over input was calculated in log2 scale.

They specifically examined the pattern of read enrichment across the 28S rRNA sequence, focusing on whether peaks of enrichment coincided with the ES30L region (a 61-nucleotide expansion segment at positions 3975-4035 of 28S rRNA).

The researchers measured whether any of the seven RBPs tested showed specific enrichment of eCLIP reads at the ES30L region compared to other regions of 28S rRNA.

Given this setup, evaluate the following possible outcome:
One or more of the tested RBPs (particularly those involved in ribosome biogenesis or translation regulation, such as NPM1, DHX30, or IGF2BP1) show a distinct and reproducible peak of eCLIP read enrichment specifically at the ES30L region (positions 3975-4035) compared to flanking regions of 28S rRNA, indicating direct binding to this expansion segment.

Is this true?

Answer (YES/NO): YES